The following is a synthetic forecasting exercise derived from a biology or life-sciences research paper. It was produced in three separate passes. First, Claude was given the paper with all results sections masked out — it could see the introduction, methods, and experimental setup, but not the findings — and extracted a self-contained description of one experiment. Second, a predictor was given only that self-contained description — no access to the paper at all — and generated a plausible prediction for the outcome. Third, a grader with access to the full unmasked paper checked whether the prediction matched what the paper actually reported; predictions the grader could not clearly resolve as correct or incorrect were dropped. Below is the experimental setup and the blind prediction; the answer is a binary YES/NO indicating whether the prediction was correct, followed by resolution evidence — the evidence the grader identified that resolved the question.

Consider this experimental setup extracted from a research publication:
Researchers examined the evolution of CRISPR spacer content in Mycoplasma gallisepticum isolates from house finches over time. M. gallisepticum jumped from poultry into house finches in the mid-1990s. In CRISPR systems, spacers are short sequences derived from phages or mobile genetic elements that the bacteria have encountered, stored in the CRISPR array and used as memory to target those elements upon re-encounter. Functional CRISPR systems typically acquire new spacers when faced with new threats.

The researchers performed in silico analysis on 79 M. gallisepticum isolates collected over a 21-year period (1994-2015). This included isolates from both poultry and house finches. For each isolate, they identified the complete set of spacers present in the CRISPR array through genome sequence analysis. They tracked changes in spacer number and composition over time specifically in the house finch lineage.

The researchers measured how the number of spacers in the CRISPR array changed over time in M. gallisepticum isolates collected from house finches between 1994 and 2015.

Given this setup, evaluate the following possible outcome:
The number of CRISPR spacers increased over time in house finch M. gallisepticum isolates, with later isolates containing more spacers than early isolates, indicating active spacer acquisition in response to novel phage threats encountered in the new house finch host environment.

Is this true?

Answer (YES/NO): NO